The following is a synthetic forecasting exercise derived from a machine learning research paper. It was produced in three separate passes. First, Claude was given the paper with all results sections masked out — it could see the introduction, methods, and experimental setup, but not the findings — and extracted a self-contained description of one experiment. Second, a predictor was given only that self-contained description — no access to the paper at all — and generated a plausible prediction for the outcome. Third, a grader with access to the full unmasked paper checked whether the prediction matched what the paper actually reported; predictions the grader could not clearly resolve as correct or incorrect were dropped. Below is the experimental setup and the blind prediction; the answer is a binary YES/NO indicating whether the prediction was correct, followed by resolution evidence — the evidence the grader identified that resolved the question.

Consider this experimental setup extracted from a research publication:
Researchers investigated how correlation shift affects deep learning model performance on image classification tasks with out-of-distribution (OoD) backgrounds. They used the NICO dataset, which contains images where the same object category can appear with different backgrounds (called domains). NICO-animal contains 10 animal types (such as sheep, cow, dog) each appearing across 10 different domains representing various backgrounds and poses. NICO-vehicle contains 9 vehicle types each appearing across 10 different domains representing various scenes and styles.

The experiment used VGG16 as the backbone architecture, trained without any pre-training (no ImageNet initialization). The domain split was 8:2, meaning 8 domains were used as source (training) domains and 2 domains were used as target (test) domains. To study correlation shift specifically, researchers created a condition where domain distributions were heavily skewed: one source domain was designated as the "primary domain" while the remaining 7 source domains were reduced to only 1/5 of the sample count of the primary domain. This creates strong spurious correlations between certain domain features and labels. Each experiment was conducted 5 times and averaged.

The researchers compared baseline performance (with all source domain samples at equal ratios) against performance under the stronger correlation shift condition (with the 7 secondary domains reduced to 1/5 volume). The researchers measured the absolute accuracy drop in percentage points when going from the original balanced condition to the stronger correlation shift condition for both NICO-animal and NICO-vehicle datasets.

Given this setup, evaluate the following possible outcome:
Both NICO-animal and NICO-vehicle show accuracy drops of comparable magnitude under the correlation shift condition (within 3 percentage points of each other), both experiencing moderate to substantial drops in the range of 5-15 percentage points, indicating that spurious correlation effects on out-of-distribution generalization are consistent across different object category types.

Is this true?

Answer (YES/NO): NO